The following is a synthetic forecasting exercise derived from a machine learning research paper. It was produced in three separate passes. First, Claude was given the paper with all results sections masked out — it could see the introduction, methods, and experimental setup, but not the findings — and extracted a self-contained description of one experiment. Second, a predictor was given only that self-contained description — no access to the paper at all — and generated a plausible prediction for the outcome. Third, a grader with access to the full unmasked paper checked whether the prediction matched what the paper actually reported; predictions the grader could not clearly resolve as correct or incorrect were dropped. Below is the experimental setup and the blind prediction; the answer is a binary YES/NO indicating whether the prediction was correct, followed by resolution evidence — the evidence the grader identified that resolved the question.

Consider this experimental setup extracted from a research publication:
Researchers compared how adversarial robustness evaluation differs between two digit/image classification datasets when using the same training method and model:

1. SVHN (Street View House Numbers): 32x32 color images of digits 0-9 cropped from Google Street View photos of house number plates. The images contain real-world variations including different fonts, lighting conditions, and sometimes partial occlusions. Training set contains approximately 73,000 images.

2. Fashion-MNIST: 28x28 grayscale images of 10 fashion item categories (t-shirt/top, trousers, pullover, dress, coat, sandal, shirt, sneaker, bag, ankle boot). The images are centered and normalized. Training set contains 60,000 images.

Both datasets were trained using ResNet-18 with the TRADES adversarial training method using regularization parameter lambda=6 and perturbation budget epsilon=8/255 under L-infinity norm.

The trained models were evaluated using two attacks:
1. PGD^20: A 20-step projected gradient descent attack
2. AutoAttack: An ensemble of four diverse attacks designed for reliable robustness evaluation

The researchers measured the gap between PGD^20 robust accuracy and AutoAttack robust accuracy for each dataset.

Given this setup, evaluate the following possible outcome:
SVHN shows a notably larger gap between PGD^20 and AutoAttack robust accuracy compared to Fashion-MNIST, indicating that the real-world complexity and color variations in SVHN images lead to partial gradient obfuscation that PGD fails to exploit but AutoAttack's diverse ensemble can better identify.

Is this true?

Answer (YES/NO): YES